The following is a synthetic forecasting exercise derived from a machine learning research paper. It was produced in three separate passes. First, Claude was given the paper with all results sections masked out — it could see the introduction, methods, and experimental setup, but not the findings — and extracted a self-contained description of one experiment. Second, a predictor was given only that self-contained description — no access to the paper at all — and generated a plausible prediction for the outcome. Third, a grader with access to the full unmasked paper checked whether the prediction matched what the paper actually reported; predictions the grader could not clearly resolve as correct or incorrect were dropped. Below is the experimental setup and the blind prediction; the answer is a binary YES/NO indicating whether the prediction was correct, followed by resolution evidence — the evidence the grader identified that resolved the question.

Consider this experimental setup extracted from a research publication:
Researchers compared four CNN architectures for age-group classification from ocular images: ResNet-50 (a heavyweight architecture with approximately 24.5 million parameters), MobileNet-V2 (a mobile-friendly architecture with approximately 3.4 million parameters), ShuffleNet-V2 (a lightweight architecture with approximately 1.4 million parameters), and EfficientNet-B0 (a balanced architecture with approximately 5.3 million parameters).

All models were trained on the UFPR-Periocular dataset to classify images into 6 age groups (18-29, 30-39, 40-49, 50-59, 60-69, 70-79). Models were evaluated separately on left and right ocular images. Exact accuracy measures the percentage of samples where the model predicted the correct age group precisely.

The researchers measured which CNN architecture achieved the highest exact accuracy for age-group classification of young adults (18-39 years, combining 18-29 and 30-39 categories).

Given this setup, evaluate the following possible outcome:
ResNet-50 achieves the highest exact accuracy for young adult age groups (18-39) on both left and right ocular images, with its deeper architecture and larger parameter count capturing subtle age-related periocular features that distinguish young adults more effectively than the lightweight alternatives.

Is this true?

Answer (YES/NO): NO